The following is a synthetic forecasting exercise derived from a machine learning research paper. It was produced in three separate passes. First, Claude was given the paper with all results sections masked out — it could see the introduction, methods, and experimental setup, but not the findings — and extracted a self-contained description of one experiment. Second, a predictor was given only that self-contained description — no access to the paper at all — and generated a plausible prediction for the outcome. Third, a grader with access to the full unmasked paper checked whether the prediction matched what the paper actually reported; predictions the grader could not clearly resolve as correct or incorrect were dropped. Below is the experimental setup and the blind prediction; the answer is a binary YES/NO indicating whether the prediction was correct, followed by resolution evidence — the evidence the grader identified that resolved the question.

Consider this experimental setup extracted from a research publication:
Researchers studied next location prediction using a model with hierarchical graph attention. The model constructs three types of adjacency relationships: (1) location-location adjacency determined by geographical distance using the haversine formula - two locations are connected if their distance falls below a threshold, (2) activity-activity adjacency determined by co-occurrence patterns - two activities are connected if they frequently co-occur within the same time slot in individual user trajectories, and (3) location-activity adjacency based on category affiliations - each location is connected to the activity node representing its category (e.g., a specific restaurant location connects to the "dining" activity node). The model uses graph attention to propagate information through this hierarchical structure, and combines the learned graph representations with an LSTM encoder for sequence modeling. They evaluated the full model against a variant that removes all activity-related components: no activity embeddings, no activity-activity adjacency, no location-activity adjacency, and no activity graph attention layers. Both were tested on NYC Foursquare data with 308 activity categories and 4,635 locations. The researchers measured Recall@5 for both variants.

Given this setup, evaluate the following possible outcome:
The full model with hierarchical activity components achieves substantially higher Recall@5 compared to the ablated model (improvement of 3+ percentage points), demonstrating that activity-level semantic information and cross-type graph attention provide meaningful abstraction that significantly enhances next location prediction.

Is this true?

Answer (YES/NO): YES